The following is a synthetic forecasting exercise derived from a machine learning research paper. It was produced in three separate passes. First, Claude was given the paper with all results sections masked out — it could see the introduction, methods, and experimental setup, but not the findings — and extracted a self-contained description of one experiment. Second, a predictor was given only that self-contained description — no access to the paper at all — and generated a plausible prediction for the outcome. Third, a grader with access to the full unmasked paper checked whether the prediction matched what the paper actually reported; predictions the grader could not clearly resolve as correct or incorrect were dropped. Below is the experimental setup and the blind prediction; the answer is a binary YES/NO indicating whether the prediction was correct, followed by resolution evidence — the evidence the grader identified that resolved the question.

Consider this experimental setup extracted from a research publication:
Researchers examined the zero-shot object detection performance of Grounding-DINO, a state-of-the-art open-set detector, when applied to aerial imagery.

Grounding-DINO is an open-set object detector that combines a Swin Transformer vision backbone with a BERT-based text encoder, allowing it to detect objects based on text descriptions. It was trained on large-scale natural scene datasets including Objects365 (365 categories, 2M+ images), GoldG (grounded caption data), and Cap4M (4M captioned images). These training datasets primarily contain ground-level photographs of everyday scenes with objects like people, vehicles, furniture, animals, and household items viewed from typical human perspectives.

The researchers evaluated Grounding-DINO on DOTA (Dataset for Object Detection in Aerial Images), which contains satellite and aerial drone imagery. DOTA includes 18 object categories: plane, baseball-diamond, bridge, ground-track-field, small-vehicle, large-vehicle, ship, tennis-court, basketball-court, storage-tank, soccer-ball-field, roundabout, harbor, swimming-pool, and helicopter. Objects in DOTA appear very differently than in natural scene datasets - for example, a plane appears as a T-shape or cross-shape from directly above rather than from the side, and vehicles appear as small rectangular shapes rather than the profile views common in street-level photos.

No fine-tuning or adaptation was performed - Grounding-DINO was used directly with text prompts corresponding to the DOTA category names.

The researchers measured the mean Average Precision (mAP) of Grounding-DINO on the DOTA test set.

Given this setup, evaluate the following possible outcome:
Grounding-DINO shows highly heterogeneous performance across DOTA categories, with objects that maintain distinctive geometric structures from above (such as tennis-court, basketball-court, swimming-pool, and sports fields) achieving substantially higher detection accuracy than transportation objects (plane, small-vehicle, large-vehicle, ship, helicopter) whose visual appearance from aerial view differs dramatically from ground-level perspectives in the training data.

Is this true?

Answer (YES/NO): NO